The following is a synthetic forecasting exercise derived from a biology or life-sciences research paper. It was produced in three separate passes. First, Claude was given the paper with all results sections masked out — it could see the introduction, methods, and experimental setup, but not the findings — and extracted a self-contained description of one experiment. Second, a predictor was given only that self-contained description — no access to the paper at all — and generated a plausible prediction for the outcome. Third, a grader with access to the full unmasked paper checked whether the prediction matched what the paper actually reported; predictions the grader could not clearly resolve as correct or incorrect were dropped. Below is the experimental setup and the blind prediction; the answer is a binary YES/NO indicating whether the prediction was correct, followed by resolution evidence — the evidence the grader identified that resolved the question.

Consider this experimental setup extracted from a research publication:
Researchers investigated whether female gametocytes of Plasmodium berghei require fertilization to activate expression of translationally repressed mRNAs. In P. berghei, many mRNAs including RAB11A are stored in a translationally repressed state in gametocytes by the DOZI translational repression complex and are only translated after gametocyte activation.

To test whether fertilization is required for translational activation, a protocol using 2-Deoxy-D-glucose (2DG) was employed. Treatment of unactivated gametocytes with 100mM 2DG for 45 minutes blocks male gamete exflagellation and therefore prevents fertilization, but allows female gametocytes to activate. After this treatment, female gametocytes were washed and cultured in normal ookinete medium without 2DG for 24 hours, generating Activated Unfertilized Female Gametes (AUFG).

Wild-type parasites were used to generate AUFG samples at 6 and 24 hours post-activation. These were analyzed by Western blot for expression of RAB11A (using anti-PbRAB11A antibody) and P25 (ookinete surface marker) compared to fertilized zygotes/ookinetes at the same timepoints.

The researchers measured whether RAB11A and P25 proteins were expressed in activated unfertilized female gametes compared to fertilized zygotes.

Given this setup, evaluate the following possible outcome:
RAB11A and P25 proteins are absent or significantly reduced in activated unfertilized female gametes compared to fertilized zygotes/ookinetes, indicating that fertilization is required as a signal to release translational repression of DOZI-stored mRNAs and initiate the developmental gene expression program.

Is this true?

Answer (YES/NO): NO